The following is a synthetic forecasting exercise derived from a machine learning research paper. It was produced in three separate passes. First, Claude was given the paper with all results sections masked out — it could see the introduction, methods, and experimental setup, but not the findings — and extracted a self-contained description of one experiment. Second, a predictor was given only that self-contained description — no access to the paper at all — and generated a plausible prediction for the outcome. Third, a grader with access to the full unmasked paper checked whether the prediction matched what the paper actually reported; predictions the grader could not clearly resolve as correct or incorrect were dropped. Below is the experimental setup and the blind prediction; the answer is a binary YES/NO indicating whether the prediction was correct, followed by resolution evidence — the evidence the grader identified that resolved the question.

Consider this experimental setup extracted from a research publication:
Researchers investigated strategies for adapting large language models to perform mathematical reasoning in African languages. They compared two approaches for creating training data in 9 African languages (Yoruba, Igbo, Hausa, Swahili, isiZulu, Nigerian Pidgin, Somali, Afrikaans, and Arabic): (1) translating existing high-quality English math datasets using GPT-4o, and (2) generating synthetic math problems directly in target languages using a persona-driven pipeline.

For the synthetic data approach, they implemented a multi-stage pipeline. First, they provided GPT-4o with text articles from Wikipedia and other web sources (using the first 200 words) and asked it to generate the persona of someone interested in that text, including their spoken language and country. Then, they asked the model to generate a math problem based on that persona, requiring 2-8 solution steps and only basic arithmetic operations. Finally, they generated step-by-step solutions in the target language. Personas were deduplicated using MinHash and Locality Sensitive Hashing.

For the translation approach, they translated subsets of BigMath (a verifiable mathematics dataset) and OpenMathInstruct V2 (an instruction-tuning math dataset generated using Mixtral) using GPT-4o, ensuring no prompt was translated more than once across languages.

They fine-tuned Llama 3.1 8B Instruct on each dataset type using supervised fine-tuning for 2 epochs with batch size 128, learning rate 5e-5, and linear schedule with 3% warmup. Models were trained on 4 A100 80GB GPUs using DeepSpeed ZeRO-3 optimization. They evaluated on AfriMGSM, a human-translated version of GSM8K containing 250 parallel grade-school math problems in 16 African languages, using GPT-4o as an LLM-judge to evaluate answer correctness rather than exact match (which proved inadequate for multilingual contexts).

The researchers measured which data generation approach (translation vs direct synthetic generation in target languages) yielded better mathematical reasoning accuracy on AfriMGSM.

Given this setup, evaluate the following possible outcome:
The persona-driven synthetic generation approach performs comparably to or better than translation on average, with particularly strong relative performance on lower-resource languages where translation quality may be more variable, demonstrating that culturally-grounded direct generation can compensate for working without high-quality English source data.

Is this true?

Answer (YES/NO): NO